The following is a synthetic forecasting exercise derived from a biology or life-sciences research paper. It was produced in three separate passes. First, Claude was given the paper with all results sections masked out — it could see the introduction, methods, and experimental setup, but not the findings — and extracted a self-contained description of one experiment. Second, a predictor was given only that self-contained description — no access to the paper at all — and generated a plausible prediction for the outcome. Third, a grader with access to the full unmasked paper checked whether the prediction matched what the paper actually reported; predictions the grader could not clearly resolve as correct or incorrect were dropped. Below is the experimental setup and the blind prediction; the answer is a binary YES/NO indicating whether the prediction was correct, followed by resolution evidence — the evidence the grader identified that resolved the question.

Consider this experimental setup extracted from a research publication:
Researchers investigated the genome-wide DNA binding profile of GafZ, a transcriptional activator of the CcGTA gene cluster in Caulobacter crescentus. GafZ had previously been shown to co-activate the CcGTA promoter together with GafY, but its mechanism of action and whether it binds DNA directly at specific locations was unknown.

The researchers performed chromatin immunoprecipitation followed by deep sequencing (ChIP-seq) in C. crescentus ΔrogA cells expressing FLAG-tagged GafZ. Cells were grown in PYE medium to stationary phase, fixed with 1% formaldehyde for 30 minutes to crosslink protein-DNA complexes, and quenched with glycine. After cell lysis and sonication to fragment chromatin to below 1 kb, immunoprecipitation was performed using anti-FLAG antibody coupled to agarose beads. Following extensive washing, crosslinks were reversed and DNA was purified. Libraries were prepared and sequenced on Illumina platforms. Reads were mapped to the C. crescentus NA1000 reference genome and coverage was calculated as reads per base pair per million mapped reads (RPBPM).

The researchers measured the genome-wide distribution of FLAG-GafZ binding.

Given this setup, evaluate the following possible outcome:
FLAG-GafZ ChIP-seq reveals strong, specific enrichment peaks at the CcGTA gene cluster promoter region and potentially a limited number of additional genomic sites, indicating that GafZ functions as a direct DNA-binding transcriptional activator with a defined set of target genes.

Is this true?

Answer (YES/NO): NO